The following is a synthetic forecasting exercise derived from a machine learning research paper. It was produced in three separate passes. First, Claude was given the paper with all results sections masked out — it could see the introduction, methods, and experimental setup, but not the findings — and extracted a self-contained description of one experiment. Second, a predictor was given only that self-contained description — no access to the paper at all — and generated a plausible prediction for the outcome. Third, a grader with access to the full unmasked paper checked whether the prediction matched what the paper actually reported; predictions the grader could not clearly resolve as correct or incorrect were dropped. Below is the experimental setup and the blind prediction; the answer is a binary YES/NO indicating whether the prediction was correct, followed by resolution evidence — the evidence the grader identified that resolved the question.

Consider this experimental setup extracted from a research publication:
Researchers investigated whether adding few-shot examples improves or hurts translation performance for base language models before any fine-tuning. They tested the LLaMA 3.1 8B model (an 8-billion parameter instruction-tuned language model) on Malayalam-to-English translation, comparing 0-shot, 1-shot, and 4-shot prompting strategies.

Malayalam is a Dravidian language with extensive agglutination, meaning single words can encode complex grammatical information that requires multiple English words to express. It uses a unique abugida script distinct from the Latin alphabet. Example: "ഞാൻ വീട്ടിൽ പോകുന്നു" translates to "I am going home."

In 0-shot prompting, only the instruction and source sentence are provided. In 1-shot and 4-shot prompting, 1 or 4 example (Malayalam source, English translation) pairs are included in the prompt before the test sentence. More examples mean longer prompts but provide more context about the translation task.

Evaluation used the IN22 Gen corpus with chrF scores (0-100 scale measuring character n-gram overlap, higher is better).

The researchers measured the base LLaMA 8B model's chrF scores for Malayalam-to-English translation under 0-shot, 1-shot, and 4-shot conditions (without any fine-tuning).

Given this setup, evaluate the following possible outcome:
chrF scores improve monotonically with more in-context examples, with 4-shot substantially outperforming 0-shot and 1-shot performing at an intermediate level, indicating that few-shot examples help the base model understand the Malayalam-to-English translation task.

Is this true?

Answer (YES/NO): NO